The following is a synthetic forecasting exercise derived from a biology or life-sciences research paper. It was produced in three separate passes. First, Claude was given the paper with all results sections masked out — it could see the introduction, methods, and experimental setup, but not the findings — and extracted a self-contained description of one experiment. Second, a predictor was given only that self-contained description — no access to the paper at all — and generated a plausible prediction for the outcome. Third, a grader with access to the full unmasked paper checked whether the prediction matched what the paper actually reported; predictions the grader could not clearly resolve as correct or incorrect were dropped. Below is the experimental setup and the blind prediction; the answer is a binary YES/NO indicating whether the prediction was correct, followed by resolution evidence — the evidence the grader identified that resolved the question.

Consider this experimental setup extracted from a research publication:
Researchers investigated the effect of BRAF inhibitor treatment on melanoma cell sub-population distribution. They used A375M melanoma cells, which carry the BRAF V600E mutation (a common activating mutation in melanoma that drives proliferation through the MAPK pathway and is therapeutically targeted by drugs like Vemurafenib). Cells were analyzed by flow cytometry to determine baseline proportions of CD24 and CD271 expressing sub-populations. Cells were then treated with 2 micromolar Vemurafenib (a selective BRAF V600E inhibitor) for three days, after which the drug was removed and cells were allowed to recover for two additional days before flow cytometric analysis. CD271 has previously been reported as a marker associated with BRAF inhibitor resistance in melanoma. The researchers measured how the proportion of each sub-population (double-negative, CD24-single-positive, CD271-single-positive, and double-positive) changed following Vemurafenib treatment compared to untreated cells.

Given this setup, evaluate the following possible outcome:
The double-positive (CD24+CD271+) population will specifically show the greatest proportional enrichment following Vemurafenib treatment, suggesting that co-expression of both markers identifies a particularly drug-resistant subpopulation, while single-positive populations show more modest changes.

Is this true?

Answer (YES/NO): NO